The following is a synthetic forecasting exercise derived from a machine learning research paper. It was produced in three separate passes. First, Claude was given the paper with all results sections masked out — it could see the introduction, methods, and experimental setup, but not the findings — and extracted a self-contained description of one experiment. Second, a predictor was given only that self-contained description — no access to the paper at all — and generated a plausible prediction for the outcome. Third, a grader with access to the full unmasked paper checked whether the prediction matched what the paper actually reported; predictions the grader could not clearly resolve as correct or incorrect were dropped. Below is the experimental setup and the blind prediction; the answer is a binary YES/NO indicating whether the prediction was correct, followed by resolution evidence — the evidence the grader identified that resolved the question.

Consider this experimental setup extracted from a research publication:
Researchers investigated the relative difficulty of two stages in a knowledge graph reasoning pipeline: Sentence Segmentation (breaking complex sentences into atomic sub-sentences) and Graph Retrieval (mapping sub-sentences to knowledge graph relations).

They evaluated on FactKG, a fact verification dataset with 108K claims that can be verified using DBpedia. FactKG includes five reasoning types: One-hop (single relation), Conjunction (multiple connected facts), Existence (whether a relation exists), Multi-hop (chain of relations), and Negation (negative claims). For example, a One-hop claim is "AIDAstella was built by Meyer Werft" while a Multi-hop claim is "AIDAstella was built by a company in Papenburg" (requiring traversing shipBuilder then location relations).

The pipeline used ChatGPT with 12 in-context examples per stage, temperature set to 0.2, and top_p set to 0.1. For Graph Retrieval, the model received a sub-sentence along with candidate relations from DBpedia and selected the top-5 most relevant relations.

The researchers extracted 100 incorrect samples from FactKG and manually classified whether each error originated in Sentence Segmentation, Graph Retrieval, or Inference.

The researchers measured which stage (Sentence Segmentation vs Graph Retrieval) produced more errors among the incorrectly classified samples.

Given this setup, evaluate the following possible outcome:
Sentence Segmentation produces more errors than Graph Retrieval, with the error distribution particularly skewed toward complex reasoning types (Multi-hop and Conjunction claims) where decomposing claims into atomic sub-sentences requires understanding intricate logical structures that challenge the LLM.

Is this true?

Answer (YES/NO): NO